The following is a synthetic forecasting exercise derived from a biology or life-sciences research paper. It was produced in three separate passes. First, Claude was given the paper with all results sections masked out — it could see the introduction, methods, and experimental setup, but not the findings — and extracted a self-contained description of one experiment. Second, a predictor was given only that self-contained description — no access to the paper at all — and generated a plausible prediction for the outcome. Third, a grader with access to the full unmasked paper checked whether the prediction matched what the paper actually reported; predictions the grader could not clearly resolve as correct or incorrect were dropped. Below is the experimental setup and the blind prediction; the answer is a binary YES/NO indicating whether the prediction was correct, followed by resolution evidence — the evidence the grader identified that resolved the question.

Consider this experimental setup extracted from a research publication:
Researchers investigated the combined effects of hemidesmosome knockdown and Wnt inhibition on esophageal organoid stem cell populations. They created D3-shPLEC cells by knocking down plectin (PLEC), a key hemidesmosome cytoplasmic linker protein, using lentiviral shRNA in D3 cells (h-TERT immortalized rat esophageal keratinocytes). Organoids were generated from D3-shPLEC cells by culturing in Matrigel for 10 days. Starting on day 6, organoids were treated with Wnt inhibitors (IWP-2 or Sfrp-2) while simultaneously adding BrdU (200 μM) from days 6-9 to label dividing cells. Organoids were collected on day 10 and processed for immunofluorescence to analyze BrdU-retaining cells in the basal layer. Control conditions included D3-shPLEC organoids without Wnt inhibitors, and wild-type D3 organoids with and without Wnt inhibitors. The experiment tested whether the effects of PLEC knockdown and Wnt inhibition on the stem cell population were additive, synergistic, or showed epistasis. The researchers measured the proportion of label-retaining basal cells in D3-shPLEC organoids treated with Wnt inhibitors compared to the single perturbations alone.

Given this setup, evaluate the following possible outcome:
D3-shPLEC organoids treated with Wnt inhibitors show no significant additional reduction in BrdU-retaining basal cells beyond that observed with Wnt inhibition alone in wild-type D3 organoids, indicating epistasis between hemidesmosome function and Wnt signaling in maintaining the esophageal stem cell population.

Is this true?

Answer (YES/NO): NO